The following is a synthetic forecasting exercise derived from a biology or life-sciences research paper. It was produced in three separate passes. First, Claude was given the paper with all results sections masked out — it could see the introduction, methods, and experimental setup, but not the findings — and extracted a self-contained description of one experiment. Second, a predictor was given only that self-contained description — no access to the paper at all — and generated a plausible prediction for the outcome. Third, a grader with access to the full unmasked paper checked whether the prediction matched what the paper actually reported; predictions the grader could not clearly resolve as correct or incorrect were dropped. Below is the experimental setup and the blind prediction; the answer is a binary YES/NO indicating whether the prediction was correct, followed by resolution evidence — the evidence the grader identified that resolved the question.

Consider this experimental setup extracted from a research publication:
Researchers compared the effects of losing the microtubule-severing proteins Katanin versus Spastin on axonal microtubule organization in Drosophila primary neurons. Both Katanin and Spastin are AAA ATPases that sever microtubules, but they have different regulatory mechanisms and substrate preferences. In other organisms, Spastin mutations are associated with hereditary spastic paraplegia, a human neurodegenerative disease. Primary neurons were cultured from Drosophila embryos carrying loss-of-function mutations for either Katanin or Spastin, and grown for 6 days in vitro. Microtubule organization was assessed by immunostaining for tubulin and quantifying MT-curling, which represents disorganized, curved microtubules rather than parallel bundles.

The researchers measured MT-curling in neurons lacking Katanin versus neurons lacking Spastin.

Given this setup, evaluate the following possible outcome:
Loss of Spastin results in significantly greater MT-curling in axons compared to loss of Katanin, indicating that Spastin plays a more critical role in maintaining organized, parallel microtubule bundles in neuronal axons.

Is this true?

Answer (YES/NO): NO